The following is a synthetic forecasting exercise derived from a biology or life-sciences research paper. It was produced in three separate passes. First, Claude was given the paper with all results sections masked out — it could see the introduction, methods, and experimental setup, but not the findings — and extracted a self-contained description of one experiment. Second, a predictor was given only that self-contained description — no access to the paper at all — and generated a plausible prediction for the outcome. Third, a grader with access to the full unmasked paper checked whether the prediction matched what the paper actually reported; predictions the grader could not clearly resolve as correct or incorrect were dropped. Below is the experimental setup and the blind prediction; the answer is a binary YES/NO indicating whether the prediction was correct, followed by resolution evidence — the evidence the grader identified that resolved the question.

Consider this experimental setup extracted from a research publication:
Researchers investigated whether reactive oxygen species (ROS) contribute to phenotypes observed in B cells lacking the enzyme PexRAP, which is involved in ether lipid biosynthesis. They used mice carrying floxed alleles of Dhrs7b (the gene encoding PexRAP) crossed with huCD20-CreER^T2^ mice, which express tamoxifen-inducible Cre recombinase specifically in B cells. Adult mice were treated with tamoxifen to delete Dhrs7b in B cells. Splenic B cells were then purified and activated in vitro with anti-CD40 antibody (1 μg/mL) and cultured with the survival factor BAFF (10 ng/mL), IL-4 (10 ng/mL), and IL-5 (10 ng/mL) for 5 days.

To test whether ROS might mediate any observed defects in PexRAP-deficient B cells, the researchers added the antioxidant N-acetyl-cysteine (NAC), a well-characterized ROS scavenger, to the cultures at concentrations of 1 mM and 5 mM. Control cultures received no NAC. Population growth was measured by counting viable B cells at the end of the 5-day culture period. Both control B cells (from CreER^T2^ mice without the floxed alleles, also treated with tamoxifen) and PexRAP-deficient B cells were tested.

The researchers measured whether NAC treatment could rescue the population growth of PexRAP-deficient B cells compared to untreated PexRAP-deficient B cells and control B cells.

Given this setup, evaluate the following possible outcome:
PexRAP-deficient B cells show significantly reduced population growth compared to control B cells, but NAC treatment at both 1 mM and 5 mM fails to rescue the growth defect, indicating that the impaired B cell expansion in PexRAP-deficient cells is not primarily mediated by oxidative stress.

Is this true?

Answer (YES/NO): NO